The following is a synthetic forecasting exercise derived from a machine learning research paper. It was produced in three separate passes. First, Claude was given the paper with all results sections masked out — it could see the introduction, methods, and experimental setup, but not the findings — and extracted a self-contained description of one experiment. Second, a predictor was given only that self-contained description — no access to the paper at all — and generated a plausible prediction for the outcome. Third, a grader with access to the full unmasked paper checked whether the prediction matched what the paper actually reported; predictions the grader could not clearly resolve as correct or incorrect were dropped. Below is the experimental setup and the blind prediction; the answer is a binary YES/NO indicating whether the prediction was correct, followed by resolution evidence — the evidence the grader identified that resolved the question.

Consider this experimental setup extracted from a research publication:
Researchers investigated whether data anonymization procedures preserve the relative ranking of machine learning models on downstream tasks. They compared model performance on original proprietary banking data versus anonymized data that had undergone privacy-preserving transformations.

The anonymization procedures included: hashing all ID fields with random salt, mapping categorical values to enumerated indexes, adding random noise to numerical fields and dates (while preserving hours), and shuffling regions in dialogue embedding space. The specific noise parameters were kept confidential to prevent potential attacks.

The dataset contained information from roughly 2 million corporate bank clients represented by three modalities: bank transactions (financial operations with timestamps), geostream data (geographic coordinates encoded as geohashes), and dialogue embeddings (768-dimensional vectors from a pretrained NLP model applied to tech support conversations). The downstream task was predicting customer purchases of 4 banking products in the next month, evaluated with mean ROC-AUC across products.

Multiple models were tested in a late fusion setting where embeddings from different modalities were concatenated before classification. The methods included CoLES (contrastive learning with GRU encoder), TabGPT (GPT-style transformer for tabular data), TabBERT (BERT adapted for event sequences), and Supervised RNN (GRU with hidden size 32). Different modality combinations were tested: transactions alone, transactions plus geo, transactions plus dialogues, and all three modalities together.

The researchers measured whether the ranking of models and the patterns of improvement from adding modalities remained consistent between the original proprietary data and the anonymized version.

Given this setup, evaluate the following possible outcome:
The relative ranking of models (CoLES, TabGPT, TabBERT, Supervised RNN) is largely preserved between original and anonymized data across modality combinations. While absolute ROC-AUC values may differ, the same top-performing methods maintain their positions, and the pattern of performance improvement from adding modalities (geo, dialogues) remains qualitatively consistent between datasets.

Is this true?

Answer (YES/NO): YES